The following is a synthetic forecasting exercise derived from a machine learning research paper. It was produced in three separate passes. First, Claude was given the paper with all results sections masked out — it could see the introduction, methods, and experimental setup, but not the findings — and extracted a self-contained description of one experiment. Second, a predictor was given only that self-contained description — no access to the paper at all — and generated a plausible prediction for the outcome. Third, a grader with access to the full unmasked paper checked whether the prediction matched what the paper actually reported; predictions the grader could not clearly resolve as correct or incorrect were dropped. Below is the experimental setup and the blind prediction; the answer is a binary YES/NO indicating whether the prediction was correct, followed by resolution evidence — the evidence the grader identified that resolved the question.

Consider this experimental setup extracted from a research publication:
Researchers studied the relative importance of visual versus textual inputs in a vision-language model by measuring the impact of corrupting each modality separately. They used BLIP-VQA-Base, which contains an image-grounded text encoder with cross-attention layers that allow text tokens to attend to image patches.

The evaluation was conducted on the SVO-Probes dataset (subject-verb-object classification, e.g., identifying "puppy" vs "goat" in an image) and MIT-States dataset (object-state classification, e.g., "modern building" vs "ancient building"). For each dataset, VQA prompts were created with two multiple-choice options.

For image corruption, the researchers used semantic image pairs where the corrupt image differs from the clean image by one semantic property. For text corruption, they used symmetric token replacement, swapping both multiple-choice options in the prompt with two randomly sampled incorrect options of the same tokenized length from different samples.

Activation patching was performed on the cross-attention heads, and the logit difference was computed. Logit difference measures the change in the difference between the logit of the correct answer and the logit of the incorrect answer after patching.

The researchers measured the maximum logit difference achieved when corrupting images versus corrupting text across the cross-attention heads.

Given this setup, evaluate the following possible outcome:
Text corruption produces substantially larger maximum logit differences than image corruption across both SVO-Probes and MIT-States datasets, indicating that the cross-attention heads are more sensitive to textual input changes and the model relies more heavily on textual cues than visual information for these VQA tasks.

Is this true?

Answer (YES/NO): NO